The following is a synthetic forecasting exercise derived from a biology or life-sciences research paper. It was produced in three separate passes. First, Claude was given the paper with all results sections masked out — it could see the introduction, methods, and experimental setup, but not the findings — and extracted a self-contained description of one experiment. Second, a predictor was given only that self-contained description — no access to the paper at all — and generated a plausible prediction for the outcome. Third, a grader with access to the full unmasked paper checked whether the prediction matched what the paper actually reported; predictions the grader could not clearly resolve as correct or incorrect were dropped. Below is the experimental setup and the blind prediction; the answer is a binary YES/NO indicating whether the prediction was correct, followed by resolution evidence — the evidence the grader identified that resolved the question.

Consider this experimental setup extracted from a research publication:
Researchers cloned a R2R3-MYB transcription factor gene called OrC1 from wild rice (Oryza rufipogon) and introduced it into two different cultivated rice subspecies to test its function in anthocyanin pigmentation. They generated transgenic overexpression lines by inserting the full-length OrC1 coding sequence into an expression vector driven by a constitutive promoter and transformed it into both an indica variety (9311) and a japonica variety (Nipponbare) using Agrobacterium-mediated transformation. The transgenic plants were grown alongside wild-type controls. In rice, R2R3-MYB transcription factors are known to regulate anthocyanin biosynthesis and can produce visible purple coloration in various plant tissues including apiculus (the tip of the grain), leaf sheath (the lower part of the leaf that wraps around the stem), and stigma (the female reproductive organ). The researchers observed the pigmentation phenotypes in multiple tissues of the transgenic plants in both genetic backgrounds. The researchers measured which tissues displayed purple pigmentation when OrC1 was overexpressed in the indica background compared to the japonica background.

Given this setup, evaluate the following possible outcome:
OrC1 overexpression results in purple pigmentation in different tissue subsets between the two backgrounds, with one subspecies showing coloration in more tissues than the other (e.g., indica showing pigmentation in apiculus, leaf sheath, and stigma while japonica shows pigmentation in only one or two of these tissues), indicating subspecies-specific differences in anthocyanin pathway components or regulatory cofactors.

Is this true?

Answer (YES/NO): YES